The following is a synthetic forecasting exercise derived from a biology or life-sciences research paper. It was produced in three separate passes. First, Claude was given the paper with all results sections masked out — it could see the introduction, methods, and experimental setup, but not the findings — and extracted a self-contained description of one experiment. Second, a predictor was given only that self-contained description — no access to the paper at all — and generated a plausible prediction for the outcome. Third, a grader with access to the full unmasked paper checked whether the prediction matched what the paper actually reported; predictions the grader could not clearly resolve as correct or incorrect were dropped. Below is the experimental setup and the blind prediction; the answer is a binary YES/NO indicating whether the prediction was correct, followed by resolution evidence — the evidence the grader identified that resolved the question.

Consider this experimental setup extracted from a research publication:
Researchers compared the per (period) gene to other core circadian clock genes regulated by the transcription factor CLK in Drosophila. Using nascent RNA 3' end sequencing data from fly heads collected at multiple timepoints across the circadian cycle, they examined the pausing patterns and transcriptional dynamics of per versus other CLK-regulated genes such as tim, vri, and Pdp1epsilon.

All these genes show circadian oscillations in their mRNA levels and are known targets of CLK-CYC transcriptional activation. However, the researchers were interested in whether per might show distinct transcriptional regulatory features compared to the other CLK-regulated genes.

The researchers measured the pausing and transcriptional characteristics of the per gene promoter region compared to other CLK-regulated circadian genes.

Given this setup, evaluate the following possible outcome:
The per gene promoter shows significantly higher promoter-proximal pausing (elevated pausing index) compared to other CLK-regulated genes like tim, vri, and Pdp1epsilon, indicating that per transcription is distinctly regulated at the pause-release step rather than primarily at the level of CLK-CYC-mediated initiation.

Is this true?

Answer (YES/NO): NO